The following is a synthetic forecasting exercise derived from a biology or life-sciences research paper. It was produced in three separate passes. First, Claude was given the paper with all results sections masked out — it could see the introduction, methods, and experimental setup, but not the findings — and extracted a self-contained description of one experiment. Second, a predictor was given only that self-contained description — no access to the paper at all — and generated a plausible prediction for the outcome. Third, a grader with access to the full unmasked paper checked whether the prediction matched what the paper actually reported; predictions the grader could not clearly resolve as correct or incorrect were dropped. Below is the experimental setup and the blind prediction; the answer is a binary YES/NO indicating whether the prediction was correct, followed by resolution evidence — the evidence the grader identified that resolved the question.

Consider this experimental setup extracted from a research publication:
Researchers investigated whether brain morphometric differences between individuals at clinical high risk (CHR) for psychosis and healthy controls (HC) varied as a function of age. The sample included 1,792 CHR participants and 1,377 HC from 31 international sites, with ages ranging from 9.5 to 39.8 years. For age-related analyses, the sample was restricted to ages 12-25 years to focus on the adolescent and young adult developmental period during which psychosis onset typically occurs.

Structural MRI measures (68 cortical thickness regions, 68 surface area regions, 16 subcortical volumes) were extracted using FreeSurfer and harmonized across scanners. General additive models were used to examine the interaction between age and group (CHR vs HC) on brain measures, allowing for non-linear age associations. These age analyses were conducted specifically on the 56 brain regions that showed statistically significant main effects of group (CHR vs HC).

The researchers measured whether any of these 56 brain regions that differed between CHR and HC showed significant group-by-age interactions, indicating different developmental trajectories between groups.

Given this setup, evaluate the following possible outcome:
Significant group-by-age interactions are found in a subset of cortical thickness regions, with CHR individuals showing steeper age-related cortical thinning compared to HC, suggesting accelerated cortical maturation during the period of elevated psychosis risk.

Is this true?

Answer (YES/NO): NO